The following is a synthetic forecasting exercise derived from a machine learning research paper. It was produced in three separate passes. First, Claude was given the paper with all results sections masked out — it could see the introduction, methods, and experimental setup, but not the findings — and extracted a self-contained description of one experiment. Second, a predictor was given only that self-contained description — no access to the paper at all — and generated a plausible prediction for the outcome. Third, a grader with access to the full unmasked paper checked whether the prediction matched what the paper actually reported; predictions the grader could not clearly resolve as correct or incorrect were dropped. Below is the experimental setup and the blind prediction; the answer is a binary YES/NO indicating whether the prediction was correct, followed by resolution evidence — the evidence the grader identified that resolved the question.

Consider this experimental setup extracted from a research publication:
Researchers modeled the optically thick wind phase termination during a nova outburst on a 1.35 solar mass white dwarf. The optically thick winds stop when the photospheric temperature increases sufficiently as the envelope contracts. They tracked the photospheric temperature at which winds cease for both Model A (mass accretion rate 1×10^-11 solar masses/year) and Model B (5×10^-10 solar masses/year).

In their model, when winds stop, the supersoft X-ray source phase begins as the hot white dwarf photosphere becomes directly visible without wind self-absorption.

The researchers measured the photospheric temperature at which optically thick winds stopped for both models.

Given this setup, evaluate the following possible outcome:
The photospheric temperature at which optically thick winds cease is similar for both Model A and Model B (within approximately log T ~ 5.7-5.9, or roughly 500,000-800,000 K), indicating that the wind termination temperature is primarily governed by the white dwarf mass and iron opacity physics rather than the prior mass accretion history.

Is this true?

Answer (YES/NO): NO